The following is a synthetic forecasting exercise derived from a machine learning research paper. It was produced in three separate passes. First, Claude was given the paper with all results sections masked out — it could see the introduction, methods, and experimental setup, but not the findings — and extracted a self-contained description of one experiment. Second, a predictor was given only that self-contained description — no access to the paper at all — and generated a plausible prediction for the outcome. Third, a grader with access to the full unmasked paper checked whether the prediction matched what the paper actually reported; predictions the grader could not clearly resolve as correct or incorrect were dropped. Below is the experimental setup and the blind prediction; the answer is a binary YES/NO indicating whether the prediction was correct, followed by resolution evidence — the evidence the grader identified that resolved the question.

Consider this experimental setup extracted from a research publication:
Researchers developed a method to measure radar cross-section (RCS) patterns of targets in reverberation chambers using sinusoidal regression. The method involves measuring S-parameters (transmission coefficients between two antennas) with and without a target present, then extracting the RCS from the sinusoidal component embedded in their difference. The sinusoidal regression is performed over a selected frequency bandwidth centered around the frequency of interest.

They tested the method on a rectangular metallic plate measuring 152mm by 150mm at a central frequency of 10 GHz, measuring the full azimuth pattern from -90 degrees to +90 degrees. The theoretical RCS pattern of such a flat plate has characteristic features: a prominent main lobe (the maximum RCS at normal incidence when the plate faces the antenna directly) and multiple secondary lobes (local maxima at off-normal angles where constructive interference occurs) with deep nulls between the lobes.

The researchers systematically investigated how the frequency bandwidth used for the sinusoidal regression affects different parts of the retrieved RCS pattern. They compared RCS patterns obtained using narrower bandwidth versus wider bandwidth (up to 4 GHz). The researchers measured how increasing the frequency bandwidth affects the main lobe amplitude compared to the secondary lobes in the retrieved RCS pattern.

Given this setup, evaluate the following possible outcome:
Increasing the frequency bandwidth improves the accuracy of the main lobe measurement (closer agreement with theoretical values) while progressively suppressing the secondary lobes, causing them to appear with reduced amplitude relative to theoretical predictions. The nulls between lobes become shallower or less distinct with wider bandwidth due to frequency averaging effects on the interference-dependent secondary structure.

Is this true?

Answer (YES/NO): NO